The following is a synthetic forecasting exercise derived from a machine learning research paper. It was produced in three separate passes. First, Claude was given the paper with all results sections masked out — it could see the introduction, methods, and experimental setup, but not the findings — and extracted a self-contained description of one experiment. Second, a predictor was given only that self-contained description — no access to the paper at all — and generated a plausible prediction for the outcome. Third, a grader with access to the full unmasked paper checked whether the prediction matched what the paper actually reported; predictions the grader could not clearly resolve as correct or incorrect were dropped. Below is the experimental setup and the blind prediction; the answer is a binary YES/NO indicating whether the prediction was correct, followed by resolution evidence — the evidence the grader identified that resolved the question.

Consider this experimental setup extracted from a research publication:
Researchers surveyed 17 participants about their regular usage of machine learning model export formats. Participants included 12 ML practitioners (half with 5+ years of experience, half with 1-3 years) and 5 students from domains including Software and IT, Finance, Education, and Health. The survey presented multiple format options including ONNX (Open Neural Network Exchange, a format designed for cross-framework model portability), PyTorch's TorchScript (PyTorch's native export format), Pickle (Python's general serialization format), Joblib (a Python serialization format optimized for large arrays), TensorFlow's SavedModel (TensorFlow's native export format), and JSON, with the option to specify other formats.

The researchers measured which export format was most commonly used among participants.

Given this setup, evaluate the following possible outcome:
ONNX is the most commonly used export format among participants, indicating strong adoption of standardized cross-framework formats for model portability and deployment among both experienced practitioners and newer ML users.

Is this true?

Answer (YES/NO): YES